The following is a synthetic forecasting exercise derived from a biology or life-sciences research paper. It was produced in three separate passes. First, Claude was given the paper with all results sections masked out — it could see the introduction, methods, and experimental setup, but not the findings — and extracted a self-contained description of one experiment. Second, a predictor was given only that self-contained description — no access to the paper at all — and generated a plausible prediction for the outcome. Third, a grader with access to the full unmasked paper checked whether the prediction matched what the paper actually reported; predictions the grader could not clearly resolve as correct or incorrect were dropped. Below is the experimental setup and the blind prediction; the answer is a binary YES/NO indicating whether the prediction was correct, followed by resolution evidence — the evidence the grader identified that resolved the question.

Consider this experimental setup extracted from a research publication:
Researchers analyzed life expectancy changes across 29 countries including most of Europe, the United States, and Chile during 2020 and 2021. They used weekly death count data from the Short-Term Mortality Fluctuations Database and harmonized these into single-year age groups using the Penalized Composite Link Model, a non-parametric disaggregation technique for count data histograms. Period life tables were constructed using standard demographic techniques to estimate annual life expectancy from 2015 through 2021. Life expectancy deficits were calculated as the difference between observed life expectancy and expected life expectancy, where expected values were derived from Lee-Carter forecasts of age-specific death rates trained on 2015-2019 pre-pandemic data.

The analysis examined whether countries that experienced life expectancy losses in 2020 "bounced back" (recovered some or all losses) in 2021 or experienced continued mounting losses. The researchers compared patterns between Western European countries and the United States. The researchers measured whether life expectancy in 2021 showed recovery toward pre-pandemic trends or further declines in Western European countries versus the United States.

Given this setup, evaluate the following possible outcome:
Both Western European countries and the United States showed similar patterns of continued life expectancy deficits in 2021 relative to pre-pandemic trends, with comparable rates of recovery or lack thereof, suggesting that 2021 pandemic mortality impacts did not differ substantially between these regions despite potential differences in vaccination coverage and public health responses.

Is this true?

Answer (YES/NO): NO